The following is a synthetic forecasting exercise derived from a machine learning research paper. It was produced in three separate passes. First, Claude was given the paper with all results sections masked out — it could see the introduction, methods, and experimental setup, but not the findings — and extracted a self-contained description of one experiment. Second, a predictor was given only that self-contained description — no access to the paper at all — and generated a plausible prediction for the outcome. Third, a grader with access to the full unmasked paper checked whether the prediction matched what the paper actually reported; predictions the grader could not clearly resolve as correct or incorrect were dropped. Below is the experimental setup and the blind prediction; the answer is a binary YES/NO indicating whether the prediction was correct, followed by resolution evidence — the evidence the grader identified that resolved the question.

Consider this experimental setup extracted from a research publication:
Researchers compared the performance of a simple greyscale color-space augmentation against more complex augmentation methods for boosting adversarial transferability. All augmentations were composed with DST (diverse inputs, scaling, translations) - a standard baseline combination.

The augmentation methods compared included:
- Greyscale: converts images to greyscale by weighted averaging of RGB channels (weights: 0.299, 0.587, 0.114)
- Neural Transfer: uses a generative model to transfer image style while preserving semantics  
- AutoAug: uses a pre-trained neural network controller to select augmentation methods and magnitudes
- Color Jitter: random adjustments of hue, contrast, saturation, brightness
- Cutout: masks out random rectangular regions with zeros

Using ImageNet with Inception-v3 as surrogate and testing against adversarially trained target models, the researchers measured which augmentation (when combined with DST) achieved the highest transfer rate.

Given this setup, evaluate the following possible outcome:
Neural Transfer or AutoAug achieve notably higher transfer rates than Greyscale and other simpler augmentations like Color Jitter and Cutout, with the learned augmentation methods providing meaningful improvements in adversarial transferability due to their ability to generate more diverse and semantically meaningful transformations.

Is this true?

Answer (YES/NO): NO